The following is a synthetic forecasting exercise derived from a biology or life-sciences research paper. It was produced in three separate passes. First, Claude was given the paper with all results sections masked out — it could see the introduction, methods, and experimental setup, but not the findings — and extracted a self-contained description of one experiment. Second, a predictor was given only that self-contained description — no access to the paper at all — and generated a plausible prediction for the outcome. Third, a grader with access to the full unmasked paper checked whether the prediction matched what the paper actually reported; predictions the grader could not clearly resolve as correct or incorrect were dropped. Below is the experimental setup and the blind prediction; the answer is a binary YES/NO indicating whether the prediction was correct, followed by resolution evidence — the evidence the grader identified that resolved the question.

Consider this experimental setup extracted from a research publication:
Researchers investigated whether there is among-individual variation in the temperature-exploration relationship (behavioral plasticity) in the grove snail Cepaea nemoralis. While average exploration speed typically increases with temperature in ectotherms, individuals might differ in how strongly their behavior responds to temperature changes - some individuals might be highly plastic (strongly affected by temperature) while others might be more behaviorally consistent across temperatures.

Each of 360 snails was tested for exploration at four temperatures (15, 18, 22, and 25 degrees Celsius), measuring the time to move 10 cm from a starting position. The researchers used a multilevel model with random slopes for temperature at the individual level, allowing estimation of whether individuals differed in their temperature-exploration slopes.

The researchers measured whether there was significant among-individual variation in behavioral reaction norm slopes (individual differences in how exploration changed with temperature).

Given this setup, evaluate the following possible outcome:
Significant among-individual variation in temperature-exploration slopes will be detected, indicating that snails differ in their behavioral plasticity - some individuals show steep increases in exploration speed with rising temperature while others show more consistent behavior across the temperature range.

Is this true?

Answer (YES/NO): NO